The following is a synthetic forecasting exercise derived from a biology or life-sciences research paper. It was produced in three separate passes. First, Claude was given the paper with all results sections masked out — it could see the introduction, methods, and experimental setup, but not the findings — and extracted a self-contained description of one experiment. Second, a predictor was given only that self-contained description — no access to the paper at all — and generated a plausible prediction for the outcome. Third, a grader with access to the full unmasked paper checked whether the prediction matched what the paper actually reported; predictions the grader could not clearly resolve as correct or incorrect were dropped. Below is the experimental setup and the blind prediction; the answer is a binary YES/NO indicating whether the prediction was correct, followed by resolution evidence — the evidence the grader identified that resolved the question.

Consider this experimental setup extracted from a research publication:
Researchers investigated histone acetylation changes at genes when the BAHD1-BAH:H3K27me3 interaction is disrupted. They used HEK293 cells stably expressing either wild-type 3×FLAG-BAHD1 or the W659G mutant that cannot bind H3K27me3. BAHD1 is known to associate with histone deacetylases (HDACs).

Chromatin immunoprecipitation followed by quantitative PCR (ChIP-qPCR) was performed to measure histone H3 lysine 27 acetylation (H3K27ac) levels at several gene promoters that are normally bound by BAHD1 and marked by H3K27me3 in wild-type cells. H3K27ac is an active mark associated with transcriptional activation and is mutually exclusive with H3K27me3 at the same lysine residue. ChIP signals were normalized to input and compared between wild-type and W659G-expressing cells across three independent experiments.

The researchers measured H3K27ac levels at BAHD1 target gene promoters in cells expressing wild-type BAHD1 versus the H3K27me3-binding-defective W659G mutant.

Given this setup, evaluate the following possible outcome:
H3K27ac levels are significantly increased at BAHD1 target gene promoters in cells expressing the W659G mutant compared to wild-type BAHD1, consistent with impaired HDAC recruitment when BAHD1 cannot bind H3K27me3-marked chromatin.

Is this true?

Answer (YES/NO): YES